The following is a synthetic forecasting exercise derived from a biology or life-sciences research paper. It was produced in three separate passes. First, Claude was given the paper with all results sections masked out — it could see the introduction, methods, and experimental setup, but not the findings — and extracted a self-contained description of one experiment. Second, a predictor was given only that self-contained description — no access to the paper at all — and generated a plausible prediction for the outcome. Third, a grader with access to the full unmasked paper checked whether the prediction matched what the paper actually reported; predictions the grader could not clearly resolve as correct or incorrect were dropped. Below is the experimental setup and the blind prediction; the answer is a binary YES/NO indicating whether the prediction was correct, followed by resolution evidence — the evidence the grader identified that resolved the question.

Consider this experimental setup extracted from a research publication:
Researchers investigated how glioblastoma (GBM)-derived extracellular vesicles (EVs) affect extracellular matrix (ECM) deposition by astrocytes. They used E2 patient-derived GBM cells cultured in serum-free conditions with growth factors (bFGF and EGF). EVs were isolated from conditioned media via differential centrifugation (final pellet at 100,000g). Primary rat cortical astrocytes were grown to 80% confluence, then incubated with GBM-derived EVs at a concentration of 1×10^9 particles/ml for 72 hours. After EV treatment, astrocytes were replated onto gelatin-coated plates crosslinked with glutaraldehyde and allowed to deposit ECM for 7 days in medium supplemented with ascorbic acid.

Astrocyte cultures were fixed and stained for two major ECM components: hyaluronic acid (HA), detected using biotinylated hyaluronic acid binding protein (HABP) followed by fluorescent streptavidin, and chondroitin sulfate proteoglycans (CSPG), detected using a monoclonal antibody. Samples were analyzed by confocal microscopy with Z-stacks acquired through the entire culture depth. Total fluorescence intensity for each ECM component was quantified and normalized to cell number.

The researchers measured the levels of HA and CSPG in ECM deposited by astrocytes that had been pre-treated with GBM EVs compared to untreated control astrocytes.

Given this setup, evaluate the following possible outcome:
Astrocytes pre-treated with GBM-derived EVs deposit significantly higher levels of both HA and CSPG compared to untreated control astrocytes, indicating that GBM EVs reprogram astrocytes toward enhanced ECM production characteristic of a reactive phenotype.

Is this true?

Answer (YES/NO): NO